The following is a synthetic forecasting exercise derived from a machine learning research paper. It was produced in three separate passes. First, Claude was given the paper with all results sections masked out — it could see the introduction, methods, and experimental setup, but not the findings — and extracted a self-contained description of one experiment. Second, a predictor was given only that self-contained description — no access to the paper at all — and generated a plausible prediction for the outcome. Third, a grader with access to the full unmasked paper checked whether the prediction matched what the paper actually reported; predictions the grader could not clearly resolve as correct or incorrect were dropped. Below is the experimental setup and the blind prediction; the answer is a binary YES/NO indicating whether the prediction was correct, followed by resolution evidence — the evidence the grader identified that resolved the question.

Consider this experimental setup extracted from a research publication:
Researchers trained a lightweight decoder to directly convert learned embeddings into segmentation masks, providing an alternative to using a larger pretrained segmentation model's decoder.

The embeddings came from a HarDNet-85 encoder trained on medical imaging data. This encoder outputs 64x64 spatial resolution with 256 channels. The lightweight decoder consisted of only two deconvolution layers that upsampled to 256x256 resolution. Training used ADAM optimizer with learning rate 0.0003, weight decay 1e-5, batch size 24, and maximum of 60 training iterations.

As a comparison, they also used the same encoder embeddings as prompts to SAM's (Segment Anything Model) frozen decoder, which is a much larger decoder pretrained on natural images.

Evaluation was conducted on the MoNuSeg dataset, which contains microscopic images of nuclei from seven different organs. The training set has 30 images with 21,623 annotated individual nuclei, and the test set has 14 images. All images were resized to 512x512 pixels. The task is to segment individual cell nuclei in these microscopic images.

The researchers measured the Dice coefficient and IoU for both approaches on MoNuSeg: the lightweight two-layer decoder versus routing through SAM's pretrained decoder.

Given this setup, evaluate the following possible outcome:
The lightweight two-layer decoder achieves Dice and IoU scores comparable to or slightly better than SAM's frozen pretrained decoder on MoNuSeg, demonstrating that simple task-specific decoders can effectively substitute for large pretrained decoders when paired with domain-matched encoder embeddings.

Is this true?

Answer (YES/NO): NO